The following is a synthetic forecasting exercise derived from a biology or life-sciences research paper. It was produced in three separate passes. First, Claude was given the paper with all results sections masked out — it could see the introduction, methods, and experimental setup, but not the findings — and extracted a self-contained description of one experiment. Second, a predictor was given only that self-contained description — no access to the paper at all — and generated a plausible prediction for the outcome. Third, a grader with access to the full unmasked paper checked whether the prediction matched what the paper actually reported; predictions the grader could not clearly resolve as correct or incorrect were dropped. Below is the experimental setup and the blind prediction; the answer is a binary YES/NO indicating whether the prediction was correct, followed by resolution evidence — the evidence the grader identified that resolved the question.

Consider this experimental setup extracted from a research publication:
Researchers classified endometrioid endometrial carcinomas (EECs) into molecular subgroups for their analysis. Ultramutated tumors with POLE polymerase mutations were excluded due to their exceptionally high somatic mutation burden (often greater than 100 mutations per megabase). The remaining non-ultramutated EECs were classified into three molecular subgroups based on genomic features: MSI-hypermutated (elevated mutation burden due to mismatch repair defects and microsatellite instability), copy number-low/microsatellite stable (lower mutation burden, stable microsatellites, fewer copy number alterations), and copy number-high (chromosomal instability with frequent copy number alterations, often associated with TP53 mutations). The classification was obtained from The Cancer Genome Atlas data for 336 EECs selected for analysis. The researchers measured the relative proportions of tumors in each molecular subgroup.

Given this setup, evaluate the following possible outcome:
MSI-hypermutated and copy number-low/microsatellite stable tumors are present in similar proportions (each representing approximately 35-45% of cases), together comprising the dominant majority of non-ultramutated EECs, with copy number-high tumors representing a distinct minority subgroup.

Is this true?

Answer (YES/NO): YES